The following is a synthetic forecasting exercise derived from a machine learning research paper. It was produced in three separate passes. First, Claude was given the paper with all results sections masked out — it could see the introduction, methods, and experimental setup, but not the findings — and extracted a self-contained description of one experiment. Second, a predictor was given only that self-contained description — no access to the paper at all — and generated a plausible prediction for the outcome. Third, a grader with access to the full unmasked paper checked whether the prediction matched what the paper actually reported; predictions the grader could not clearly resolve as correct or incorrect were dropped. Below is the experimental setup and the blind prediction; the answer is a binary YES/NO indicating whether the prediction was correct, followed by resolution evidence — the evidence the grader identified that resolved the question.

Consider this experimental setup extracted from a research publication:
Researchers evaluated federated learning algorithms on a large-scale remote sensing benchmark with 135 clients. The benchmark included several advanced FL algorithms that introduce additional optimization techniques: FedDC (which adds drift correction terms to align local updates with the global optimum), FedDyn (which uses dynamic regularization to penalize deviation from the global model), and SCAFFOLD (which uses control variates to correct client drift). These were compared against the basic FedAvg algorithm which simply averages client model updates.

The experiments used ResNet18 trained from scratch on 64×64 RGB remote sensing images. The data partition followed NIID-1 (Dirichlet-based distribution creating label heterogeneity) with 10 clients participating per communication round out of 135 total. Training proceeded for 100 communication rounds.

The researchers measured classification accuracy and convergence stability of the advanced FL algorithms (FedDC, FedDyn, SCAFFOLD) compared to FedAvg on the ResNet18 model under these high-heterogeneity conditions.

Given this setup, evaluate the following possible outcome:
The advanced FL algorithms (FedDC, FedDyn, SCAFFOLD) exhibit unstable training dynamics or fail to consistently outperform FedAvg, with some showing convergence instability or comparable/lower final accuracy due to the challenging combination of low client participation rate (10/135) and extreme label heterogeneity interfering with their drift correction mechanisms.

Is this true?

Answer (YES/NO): YES